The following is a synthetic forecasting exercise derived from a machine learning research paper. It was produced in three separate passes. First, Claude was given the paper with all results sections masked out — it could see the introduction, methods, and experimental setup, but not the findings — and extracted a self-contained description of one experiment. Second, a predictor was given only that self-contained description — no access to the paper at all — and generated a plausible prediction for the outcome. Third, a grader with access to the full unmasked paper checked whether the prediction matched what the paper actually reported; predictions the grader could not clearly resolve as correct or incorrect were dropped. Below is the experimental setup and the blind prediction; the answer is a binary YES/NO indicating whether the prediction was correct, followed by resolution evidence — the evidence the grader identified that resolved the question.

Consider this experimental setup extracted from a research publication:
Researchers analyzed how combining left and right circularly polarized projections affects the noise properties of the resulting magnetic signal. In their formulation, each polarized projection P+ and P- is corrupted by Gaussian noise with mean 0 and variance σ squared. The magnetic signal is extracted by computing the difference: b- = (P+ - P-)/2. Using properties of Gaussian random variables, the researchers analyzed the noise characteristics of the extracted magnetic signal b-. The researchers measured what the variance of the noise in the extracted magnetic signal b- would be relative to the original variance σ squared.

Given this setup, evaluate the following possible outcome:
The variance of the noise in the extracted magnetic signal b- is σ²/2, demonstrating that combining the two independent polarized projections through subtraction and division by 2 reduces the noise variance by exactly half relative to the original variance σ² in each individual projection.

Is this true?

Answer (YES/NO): YES